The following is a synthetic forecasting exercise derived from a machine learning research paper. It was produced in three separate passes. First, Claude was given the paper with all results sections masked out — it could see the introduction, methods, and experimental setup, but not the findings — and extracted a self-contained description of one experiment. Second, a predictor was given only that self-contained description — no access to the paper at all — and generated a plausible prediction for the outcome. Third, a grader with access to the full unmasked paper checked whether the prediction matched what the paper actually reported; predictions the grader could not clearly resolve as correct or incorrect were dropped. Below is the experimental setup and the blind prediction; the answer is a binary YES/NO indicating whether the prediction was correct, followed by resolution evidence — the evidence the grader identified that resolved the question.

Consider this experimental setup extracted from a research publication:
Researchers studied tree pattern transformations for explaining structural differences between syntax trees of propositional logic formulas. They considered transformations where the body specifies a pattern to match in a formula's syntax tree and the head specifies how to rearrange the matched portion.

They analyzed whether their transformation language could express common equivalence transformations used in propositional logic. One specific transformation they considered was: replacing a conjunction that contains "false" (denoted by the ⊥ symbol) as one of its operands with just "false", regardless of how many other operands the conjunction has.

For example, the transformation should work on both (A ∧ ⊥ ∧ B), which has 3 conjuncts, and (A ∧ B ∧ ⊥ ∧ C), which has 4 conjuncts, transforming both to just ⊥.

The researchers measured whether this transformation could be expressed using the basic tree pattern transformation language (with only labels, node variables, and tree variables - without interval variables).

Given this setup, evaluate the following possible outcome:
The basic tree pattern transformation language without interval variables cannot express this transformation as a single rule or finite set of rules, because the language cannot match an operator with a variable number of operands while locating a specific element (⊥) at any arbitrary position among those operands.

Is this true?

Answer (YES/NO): YES